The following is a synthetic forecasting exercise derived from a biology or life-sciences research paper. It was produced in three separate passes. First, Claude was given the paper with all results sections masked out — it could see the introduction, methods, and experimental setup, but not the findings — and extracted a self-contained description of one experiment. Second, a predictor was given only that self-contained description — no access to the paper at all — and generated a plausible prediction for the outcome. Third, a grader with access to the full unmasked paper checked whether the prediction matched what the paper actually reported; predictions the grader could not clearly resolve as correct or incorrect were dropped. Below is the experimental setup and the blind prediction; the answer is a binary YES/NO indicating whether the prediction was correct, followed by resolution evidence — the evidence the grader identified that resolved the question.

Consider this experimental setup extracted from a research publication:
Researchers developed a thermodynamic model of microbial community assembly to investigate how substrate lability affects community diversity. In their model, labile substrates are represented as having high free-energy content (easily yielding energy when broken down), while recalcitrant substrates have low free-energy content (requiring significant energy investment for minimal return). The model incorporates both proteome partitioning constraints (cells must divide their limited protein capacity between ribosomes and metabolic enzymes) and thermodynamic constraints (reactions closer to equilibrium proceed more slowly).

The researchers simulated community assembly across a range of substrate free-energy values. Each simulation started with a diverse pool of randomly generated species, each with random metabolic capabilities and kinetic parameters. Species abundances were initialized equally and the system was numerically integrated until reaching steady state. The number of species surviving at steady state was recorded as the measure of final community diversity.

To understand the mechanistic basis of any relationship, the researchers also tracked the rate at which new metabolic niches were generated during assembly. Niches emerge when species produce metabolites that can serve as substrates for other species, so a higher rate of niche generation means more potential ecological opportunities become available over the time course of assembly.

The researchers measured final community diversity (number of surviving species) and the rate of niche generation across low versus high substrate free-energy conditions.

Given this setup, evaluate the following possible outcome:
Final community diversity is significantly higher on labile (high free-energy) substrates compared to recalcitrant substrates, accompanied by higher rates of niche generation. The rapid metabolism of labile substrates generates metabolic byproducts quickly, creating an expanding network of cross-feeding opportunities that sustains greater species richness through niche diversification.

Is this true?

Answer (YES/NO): YES